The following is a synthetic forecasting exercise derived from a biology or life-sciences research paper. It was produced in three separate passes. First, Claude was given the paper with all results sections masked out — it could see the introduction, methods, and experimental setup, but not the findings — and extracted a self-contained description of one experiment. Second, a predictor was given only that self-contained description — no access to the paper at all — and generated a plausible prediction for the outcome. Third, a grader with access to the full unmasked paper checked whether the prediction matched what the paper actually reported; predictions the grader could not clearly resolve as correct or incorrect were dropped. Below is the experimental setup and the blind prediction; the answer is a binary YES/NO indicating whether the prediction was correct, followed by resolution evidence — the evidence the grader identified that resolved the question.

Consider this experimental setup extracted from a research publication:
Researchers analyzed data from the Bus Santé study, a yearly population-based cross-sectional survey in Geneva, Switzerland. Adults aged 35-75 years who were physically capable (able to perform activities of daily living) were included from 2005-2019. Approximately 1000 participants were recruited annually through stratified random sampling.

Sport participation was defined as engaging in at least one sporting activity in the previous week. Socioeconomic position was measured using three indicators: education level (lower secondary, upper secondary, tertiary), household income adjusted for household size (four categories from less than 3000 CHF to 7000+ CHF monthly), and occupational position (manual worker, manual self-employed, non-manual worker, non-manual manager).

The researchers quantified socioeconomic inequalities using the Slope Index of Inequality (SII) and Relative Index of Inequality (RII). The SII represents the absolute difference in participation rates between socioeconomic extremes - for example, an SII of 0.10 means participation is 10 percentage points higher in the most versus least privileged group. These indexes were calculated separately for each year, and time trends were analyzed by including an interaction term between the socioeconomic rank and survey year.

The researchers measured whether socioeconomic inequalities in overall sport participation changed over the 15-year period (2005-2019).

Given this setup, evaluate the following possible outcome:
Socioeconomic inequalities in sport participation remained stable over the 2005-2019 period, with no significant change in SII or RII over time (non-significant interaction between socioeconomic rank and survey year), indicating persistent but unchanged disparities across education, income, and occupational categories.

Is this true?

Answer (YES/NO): NO